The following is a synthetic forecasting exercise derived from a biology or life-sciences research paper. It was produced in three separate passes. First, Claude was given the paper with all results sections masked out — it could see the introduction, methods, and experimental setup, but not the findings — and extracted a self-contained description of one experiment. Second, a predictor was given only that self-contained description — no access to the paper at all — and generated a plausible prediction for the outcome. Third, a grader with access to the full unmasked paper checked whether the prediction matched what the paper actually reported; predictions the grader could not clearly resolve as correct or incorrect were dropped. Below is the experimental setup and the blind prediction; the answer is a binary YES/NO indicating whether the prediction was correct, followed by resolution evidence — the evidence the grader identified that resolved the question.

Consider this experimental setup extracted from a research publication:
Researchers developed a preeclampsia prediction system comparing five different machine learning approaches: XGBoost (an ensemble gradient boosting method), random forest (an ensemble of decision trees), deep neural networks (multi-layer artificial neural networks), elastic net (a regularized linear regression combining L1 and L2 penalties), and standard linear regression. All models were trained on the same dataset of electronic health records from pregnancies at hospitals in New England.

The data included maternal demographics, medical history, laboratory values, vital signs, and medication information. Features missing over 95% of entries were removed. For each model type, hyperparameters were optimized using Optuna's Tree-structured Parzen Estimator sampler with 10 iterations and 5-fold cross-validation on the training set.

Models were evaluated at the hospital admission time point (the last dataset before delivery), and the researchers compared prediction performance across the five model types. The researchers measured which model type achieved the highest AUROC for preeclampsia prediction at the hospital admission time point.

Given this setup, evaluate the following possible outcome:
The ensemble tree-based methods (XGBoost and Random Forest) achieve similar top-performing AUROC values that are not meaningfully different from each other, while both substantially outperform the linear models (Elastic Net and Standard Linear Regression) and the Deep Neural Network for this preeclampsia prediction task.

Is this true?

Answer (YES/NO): NO